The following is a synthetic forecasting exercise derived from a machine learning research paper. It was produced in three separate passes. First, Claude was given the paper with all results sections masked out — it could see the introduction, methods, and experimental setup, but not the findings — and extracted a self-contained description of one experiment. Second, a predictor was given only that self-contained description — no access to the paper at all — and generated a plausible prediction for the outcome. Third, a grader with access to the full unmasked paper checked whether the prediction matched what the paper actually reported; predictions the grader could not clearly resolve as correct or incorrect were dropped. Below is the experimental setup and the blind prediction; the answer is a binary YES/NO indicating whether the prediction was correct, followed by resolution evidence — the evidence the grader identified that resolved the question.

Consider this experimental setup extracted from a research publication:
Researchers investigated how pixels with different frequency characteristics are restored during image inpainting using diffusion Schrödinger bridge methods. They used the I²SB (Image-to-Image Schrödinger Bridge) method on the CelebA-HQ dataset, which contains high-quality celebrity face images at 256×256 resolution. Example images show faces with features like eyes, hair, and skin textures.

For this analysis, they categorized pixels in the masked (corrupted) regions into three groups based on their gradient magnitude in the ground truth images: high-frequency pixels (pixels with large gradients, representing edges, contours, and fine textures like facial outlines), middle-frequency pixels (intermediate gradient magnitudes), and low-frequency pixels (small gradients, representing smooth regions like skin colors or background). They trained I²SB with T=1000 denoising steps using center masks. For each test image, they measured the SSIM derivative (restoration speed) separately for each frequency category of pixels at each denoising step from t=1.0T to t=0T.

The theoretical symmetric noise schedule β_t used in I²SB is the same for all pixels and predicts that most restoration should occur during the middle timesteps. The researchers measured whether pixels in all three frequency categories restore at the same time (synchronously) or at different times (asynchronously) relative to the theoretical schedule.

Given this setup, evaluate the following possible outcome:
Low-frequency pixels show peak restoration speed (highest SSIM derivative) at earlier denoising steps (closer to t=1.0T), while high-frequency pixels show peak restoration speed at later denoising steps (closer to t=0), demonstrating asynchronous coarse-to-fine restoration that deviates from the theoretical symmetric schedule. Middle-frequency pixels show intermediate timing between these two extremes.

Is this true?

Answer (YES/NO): NO